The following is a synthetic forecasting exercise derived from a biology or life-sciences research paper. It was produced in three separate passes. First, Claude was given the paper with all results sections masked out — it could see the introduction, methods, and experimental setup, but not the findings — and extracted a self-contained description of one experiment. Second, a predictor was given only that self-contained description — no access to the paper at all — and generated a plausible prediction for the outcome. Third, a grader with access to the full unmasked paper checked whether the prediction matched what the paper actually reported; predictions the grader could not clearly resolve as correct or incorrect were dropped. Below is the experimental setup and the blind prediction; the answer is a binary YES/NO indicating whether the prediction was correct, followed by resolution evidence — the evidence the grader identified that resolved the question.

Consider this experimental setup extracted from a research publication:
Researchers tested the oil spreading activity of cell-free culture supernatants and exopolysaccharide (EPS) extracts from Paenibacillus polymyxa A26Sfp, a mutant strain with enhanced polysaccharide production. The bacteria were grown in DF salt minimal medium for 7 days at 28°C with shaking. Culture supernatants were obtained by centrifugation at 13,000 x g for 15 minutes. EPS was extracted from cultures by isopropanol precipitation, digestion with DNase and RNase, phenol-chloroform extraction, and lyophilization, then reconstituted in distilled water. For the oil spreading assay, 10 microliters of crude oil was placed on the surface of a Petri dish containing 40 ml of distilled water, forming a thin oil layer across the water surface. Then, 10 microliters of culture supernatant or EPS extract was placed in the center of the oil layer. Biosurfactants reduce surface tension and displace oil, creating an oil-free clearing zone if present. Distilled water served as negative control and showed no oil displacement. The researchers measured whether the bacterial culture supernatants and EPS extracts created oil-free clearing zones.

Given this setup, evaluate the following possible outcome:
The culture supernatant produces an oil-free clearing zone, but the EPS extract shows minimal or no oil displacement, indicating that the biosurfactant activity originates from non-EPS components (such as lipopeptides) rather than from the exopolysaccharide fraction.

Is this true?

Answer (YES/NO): NO